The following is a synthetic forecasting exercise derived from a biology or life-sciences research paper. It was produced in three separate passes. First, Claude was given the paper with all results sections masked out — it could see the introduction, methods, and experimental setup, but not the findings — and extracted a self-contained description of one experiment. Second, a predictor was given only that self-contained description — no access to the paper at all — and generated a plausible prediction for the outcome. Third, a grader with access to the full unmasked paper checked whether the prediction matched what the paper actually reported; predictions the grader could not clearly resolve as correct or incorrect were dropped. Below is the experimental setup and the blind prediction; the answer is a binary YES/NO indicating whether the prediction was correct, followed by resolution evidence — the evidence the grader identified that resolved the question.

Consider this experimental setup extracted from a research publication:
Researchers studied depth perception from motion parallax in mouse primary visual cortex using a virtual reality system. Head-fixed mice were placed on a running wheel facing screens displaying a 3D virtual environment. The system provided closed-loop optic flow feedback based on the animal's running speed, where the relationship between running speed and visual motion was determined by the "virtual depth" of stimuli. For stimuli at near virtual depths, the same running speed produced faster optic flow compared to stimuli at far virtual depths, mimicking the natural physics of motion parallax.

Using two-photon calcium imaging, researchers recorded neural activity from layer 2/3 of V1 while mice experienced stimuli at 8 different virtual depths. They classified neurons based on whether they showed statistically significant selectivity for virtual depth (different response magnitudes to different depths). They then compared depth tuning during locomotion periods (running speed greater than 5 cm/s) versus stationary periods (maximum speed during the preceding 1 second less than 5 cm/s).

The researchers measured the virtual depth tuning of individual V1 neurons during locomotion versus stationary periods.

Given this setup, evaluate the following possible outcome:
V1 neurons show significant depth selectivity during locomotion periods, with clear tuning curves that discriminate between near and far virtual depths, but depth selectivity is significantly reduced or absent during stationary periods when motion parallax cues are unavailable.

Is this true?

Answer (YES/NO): YES